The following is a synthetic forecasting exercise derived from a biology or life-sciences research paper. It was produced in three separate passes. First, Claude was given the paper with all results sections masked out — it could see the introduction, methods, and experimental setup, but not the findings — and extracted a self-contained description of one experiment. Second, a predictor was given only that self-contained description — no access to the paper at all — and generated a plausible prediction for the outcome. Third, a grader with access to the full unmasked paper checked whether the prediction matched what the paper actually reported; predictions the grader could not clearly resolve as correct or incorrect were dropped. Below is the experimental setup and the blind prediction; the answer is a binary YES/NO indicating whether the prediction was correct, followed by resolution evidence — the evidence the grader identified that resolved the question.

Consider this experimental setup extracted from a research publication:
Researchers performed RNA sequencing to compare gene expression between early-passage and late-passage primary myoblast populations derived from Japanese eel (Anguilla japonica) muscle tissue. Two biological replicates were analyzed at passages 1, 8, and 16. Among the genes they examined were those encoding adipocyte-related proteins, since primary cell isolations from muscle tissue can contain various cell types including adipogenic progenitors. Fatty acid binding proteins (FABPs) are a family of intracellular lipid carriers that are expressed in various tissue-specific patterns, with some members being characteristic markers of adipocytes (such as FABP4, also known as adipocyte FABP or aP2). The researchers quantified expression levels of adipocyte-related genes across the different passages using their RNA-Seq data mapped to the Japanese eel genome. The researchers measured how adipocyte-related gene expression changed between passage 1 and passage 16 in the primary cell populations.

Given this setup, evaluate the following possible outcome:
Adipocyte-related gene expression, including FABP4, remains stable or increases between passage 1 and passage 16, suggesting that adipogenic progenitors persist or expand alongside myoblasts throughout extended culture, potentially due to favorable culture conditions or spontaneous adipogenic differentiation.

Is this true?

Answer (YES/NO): NO